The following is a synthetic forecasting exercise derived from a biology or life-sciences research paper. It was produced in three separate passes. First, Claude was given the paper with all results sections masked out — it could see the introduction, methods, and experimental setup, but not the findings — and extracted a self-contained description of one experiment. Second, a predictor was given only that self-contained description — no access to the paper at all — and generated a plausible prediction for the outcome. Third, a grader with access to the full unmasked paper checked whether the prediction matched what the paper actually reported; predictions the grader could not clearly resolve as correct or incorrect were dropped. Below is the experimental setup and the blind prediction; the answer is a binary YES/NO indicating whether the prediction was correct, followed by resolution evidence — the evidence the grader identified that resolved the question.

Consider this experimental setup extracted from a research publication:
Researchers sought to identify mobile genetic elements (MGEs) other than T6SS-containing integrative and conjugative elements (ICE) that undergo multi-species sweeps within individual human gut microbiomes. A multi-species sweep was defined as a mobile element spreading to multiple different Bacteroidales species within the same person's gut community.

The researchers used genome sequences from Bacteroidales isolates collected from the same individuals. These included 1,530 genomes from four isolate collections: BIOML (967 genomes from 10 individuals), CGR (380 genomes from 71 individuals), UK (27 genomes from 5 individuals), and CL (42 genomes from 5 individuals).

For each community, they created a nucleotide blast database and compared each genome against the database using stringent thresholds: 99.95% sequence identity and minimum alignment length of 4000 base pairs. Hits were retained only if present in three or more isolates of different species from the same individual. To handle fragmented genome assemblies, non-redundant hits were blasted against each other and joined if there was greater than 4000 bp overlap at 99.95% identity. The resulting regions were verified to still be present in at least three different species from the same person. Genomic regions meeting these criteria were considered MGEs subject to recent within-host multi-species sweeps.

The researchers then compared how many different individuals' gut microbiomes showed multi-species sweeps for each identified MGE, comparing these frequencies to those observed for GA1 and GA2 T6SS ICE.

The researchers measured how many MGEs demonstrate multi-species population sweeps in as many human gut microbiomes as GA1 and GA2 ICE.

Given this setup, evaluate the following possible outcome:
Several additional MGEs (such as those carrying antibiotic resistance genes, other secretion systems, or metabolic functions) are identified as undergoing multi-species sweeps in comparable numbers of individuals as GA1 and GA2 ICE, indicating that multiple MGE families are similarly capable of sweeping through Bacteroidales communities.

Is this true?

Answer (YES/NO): NO